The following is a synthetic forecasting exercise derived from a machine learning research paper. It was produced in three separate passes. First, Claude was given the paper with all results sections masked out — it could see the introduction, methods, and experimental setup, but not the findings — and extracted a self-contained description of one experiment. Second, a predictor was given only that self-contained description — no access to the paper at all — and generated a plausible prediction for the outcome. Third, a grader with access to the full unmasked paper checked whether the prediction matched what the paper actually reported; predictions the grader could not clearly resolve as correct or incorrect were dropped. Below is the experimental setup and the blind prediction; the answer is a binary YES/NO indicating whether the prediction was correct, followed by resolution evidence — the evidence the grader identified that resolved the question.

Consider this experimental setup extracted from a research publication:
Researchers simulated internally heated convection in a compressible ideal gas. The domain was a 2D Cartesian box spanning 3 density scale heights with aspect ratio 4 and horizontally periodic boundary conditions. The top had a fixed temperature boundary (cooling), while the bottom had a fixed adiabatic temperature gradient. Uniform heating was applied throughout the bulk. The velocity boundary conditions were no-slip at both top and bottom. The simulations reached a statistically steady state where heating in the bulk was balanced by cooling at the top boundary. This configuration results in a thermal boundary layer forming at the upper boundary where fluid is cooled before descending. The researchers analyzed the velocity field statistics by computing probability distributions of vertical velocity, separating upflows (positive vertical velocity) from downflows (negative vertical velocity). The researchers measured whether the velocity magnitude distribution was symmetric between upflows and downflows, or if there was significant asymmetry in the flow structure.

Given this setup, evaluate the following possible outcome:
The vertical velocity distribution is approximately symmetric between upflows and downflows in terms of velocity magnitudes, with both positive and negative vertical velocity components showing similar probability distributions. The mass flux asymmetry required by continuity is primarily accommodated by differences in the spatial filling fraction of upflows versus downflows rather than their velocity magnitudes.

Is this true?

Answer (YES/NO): NO